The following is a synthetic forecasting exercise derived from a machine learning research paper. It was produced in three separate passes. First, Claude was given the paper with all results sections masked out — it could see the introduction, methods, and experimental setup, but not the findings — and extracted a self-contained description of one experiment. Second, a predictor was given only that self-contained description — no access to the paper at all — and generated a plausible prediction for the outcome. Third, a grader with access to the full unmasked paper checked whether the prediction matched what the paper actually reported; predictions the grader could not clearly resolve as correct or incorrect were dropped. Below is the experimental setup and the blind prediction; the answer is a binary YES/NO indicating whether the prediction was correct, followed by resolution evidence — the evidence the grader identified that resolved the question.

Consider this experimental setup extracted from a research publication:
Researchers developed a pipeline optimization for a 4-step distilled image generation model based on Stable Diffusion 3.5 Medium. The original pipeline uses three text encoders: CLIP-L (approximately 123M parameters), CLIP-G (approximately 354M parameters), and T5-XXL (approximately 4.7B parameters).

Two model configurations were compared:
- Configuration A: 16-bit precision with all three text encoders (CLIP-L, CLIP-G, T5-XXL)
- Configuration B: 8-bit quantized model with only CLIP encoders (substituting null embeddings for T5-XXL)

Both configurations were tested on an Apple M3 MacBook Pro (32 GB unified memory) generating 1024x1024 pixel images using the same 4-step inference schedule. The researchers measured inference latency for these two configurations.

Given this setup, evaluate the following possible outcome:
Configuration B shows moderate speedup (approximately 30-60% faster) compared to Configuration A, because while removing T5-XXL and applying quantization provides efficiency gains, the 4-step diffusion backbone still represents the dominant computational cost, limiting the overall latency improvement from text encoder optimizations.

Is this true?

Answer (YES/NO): NO